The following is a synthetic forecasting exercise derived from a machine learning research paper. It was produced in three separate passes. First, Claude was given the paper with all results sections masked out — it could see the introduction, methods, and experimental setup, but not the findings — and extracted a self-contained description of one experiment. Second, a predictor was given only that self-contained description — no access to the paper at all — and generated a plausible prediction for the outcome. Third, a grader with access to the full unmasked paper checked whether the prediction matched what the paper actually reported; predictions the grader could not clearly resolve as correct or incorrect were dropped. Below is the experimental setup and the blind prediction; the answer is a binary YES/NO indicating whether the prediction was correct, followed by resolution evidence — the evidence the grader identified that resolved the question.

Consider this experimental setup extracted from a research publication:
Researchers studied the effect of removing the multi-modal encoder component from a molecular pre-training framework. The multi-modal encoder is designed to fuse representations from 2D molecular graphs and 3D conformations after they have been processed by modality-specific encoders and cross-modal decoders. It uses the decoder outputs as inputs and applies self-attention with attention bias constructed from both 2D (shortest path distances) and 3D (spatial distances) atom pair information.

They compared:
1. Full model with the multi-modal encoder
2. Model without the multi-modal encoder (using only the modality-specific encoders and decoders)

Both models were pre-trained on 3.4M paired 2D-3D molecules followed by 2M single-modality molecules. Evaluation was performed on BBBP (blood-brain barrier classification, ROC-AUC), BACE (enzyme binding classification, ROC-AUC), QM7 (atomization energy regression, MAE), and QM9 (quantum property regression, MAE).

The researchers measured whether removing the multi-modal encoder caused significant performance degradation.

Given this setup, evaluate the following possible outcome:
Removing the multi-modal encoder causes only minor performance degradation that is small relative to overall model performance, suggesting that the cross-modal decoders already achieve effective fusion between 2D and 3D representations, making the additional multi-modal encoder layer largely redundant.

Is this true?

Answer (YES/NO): NO